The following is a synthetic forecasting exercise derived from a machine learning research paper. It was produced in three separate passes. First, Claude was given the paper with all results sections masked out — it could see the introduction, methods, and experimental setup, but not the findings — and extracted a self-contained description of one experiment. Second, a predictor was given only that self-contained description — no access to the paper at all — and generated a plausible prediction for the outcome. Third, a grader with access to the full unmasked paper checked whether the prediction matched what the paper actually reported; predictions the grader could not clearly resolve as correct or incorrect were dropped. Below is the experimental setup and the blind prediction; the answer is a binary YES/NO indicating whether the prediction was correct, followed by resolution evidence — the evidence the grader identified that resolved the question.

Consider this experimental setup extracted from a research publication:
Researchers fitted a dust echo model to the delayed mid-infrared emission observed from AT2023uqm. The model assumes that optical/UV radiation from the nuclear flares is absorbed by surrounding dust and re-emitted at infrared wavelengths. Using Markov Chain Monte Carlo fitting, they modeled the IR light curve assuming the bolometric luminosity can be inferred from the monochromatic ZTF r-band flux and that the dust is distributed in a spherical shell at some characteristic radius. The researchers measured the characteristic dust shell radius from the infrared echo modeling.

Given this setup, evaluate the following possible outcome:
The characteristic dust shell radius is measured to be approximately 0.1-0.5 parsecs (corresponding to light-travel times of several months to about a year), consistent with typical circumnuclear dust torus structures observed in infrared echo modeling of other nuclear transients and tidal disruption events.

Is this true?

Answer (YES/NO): NO